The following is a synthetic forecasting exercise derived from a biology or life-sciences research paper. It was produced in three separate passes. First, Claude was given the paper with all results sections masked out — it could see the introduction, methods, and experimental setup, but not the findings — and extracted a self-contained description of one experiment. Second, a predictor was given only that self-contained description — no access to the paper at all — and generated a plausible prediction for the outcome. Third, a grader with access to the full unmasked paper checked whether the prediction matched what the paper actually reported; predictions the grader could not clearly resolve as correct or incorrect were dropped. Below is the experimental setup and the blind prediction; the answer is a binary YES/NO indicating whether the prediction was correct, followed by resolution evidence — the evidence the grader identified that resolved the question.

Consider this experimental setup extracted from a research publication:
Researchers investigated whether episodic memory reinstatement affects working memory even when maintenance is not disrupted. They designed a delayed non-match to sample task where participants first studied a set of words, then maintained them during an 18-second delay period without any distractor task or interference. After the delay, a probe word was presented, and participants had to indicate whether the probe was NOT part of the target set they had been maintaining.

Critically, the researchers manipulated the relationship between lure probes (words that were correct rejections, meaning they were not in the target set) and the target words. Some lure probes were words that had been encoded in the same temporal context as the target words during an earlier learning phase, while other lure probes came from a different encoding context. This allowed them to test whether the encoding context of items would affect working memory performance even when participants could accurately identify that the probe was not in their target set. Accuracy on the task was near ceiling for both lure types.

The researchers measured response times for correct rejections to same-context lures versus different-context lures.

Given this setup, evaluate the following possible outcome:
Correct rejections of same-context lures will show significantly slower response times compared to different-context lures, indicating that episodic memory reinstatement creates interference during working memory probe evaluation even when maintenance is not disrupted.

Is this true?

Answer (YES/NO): YES